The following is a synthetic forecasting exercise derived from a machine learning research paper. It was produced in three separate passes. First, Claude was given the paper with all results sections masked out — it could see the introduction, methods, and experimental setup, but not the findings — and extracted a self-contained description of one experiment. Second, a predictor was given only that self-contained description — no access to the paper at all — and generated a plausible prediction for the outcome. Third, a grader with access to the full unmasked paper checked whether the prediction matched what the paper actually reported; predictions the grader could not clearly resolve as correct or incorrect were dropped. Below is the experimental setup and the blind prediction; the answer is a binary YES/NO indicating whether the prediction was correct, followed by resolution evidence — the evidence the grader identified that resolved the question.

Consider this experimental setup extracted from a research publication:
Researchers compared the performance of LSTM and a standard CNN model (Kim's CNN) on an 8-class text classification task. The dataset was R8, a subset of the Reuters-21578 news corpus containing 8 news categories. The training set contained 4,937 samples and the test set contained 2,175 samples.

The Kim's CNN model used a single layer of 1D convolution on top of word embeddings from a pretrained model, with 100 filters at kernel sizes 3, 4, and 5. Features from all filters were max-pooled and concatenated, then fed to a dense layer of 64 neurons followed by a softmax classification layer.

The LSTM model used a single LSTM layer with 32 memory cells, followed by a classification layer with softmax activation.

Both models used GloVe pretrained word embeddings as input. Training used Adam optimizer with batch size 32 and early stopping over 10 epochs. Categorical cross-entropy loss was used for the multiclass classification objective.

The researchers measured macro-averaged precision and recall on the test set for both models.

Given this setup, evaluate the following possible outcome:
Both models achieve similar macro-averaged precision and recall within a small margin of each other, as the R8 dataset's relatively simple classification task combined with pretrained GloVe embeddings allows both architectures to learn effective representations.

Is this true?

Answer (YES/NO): NO